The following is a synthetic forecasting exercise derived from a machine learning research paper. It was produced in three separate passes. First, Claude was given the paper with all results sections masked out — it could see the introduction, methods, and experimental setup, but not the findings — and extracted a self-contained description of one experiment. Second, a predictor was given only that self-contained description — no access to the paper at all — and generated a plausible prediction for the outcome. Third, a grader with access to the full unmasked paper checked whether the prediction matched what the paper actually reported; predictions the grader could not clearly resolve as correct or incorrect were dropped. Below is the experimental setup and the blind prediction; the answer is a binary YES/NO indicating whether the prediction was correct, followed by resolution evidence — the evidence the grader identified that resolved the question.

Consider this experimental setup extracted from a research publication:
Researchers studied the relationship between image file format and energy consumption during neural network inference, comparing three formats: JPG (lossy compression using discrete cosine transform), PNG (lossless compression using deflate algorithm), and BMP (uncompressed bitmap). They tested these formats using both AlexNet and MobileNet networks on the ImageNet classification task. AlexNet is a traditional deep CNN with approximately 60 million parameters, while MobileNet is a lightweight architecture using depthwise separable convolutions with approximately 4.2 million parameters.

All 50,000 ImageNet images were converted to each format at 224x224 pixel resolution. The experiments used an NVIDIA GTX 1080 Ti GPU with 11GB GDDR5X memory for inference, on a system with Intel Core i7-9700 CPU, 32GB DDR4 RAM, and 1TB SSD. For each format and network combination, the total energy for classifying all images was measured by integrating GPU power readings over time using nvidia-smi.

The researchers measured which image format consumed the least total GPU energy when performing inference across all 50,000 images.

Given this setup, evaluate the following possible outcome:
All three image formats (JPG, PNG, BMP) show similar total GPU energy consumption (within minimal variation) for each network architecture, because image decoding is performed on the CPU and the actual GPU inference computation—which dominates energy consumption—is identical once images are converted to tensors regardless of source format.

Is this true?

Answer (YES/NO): NO